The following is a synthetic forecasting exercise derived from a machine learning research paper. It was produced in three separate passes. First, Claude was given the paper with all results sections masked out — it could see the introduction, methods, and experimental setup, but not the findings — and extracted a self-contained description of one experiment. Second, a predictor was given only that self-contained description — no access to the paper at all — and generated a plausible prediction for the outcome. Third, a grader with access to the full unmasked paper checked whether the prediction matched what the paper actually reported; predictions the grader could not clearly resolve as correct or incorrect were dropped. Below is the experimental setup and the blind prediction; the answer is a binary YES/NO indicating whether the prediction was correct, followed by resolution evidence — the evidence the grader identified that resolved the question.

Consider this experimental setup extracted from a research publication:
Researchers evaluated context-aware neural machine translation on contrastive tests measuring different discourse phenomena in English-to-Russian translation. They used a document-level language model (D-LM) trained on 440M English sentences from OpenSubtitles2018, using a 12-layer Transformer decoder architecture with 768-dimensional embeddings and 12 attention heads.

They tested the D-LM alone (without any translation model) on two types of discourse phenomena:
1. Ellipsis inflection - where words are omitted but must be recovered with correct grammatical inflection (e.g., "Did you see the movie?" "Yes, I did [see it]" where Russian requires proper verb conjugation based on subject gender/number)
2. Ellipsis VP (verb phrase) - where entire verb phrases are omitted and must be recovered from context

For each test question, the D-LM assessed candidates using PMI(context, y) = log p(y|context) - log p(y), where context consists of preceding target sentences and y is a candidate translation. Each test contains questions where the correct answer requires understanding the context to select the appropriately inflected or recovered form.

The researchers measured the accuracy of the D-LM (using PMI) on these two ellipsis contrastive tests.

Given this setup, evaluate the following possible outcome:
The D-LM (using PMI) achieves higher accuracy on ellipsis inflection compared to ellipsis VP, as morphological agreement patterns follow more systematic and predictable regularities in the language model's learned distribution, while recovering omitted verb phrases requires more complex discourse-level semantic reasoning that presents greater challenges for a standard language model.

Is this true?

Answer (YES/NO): NO